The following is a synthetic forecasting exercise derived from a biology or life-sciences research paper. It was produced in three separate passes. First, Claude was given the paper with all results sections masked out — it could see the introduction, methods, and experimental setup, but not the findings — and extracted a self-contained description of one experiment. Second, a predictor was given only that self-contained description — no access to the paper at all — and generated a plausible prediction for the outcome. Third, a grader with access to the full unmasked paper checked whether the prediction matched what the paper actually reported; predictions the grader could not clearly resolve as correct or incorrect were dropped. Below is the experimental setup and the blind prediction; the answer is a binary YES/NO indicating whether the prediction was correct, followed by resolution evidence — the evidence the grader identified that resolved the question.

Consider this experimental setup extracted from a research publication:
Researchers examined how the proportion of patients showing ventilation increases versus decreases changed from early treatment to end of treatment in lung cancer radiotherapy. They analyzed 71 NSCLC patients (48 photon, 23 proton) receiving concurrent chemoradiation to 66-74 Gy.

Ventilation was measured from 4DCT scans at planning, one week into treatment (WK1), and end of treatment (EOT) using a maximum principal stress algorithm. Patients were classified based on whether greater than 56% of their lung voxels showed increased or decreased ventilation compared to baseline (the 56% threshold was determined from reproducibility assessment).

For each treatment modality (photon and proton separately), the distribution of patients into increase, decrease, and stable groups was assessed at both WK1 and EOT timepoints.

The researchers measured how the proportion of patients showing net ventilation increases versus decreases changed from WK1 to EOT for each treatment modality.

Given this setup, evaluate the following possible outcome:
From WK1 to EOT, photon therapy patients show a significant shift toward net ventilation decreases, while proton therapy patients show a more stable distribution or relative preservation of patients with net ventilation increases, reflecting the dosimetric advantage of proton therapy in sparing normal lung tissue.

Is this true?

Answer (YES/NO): NO